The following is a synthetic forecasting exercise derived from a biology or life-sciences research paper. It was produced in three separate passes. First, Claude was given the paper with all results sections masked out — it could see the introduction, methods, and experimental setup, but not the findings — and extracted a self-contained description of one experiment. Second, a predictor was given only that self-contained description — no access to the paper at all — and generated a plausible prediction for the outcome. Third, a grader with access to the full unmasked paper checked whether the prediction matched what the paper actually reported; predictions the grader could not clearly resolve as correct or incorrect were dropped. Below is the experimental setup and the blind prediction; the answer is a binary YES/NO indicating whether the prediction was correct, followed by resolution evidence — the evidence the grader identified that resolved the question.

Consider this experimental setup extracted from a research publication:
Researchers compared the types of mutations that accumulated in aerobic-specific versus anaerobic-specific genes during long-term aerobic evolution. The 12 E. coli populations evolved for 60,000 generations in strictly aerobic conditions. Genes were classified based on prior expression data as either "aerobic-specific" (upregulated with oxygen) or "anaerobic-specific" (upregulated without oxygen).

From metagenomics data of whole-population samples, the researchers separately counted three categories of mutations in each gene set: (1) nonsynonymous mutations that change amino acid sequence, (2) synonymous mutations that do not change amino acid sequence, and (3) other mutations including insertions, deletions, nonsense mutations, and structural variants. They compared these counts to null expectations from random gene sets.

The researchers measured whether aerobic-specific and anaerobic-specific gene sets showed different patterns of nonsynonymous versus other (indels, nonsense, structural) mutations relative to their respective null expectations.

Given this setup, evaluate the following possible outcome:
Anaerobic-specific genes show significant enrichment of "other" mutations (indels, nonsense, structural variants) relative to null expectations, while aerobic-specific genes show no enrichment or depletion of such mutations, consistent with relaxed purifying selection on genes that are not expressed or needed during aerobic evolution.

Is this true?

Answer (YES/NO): NO